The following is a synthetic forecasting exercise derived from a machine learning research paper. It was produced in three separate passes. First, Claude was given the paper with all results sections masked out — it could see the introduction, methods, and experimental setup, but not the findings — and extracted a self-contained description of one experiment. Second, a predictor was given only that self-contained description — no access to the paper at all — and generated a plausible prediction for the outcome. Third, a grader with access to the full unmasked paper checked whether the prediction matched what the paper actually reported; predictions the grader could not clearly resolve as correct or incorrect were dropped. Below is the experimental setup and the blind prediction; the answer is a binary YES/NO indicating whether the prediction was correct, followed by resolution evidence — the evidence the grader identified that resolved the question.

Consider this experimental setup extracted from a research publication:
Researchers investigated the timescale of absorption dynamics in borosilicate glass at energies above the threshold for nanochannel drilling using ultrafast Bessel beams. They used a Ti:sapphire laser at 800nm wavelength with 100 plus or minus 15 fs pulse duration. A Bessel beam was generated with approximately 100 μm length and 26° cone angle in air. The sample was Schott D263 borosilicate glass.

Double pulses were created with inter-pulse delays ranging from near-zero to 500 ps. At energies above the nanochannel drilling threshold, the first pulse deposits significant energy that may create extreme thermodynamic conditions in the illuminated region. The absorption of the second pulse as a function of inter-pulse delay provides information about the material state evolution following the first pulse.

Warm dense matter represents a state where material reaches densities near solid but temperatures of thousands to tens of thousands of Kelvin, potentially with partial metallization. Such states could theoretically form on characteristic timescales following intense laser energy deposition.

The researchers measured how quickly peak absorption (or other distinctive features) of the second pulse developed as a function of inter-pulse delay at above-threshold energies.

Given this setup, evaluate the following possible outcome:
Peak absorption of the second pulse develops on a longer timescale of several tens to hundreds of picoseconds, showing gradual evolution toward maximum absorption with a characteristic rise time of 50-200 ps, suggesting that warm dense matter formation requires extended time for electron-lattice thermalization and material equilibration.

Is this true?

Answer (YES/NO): NO